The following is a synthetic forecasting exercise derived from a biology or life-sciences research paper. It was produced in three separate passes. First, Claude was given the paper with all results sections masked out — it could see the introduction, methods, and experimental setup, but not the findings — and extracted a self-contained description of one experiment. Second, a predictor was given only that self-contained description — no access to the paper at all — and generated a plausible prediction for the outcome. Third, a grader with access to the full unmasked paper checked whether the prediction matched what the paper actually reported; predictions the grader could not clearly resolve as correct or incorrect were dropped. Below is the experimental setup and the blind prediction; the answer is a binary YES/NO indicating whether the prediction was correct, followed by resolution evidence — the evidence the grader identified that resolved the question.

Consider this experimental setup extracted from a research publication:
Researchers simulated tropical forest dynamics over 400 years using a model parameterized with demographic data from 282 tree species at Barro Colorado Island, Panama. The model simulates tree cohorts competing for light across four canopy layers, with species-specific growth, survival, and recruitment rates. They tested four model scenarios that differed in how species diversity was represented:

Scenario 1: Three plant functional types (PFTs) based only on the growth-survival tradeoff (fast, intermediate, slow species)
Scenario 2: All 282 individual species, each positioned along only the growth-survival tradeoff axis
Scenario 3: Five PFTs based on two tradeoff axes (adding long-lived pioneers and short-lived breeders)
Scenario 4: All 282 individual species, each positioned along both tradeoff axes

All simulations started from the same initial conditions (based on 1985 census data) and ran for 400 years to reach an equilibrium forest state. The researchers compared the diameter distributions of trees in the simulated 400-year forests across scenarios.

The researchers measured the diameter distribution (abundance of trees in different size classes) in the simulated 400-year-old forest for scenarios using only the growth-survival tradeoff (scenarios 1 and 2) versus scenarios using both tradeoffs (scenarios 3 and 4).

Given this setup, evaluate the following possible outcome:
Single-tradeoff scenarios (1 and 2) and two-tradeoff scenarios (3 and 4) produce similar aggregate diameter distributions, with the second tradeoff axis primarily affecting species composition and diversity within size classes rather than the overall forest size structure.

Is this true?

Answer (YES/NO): NO